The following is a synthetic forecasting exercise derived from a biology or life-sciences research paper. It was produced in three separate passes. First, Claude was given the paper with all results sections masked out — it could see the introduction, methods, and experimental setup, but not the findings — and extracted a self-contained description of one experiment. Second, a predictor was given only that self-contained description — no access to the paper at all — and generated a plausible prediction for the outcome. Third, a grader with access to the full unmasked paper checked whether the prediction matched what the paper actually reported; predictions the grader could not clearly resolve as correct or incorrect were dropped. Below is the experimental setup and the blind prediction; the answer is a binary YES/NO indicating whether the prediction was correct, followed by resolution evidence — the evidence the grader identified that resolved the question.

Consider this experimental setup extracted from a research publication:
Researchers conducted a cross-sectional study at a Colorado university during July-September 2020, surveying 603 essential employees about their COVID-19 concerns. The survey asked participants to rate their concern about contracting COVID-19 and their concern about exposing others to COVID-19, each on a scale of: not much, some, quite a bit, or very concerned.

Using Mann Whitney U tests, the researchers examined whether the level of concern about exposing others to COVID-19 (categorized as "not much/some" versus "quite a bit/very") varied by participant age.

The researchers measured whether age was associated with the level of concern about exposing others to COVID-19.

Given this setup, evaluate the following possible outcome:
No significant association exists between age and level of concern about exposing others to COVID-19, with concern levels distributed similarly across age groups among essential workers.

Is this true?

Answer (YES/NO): YES